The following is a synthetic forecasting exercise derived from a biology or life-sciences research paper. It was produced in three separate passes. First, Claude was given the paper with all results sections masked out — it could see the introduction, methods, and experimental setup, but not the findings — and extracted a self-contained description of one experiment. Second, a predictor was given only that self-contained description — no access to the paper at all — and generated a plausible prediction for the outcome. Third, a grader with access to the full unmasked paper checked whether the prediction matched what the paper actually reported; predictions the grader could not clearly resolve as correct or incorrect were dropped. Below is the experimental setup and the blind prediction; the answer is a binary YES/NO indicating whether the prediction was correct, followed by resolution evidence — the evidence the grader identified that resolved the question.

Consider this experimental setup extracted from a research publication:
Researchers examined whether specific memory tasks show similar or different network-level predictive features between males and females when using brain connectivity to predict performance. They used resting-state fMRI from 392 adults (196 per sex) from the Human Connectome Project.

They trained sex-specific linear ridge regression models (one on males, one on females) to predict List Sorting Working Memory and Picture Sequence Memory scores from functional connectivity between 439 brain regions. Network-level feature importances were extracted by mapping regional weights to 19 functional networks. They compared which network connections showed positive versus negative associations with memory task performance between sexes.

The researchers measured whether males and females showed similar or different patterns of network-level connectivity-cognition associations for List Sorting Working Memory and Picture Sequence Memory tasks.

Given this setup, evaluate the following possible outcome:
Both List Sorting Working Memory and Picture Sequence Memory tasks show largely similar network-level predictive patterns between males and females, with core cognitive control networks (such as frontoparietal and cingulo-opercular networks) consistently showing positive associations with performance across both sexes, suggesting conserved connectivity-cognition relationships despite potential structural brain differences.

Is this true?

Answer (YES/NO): NO